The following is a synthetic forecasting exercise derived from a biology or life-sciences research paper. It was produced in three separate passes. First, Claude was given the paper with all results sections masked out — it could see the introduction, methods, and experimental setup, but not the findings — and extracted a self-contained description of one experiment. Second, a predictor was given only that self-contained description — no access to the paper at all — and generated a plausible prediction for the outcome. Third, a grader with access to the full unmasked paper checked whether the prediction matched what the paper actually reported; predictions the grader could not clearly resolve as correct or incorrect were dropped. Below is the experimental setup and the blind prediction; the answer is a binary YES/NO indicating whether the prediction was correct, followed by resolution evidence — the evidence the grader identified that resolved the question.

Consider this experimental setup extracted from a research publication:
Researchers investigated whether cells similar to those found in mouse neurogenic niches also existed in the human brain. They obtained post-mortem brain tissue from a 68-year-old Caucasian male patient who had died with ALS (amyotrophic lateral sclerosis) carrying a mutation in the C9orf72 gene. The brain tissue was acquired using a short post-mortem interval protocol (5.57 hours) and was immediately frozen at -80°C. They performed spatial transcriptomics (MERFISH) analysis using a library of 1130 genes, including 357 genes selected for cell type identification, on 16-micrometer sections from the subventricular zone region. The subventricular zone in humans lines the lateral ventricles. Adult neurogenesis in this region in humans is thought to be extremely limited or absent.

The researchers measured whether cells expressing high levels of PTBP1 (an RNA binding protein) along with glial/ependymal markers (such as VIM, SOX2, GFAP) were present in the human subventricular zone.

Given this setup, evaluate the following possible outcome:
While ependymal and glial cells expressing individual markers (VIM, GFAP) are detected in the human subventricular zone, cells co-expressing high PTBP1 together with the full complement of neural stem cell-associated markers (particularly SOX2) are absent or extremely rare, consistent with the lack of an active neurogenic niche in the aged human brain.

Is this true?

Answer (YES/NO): NO